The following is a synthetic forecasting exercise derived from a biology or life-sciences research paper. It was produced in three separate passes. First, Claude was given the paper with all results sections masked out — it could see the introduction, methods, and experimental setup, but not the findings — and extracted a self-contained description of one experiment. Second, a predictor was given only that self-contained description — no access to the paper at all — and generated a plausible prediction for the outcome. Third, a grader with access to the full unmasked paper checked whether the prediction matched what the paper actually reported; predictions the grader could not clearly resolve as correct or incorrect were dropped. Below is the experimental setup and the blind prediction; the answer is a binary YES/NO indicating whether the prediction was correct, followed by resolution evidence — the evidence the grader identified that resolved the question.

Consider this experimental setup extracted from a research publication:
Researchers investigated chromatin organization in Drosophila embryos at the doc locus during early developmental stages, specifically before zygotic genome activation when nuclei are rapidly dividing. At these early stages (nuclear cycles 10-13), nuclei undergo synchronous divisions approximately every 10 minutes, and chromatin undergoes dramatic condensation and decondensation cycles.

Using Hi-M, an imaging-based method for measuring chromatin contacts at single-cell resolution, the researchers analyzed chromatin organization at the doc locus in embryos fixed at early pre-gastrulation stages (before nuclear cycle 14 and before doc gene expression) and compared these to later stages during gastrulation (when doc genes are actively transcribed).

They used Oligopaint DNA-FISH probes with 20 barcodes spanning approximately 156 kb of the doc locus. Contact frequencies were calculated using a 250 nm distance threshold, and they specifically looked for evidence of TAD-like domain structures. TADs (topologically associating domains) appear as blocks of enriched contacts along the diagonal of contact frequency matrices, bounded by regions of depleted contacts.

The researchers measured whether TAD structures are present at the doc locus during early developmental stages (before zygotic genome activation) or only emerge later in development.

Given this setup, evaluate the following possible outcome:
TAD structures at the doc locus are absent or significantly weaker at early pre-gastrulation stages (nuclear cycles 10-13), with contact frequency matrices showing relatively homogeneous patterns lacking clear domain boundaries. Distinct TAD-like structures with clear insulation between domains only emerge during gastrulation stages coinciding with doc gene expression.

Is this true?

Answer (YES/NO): NO